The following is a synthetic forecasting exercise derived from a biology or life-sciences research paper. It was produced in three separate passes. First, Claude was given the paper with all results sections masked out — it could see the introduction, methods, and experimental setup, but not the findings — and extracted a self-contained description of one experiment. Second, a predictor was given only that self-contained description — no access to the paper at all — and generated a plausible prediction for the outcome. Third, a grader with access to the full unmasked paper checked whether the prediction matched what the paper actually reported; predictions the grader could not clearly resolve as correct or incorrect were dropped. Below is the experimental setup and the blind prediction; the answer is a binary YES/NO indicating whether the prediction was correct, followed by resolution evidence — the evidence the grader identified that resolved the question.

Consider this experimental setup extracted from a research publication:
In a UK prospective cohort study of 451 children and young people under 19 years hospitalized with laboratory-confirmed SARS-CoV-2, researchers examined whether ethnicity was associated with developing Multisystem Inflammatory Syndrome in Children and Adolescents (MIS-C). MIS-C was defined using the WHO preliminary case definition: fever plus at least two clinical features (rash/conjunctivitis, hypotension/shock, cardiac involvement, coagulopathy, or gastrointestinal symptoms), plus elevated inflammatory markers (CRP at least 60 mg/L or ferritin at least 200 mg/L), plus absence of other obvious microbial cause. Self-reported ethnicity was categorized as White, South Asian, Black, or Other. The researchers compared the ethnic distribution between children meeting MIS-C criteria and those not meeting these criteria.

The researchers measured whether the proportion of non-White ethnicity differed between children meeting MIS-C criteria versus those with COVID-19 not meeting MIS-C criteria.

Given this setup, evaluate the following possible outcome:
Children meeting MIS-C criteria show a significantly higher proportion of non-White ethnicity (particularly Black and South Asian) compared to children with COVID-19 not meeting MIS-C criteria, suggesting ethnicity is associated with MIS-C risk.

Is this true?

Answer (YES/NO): YES